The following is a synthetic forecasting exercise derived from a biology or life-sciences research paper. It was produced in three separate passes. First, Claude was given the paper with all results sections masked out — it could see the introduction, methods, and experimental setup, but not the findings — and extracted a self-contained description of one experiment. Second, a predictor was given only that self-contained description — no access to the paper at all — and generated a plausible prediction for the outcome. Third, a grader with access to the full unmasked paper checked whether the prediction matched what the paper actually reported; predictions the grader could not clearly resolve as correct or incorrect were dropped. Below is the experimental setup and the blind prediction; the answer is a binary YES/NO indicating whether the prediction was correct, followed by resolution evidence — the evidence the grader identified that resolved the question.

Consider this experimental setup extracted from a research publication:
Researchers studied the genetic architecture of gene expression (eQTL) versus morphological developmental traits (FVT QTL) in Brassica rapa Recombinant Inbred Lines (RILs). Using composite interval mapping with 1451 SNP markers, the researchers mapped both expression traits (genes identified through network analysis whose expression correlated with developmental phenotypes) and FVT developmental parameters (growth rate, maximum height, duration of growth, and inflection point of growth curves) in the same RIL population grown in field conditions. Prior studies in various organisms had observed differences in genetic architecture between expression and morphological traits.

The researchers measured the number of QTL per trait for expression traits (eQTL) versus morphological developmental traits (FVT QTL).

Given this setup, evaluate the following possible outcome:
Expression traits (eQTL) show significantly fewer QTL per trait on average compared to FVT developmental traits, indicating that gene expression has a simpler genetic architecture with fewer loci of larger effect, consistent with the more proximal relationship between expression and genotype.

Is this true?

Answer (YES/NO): YES